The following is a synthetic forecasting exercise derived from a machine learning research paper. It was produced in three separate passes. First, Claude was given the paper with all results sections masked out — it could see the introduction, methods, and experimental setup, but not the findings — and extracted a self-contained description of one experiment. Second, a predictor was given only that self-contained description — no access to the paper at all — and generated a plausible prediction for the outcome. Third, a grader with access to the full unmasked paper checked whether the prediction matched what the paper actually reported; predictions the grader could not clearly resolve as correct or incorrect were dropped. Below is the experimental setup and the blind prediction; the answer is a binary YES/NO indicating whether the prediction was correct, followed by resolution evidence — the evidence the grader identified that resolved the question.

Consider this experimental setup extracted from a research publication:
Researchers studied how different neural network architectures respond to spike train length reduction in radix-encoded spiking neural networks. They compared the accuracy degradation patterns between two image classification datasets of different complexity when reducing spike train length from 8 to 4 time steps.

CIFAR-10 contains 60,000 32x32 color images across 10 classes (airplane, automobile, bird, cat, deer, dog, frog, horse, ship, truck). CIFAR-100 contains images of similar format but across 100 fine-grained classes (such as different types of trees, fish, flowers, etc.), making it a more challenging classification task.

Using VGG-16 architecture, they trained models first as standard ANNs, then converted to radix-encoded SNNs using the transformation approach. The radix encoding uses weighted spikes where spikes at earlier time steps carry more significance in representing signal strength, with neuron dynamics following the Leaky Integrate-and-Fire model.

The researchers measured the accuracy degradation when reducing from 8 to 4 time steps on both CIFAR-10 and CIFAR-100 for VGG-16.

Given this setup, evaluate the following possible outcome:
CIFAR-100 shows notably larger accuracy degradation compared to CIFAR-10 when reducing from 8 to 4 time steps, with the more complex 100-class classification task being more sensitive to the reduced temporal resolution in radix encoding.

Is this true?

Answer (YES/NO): YES